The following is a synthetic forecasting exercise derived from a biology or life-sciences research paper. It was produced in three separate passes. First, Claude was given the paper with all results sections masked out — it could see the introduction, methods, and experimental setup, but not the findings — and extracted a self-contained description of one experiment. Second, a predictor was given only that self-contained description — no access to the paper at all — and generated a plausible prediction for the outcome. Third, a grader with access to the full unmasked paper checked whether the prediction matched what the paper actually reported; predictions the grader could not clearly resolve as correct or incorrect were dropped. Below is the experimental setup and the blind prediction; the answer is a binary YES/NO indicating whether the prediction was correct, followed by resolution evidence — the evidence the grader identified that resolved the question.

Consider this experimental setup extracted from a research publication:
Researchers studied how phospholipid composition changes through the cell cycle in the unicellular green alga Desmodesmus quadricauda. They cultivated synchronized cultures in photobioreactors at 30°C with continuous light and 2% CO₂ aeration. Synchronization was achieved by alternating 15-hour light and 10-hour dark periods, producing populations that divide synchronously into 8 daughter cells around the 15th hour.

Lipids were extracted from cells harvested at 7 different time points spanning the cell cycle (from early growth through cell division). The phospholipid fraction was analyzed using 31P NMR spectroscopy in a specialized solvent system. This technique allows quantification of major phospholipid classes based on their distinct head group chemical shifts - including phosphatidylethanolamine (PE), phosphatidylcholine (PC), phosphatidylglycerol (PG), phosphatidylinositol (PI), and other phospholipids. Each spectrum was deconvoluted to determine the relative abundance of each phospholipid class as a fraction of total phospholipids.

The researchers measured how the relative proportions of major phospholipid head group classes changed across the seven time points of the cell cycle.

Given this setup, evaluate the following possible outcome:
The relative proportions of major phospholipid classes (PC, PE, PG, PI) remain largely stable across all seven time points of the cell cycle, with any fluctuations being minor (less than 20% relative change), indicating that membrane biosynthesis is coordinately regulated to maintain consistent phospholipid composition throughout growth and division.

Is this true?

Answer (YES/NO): NO